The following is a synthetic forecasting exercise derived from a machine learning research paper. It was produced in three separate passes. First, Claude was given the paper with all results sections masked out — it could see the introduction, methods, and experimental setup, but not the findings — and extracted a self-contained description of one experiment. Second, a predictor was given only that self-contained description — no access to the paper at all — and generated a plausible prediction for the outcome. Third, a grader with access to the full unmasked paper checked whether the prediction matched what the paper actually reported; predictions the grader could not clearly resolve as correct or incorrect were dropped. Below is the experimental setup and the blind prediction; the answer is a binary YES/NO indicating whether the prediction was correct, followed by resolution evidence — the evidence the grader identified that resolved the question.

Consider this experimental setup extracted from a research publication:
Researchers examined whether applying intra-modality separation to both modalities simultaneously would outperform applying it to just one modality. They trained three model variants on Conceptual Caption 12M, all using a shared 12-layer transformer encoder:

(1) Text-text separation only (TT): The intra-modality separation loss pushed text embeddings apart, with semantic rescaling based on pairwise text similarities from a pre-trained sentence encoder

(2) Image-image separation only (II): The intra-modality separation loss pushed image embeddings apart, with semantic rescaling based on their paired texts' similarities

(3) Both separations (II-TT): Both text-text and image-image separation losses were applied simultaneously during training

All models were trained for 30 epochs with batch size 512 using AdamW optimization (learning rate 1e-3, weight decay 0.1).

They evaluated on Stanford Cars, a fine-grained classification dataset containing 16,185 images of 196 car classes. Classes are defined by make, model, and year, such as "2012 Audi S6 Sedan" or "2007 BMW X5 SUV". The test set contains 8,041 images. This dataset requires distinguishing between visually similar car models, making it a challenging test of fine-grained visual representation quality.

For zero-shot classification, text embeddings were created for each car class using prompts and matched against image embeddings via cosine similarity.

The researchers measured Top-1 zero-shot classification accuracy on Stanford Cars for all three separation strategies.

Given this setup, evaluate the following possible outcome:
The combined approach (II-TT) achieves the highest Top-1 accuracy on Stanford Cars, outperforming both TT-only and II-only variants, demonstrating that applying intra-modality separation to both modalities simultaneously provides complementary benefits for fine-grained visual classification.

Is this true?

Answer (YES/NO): NO